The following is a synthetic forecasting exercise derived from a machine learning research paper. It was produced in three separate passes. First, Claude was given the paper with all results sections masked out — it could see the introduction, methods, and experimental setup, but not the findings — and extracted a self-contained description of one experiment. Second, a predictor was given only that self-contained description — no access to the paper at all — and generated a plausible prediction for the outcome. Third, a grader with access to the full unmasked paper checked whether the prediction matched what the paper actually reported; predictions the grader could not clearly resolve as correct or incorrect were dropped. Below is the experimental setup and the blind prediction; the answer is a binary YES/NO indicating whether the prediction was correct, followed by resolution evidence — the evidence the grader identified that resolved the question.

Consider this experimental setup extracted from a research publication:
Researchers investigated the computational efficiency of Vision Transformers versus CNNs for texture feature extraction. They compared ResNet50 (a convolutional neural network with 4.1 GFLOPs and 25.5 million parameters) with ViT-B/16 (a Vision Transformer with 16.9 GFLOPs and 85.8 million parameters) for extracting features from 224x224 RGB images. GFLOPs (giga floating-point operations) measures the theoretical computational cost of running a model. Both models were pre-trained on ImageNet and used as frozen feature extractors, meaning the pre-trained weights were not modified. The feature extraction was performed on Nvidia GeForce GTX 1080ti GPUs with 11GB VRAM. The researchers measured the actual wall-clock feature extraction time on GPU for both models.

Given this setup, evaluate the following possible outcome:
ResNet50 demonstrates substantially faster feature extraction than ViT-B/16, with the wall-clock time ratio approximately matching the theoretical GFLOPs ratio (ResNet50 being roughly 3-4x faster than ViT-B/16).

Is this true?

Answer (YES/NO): NO